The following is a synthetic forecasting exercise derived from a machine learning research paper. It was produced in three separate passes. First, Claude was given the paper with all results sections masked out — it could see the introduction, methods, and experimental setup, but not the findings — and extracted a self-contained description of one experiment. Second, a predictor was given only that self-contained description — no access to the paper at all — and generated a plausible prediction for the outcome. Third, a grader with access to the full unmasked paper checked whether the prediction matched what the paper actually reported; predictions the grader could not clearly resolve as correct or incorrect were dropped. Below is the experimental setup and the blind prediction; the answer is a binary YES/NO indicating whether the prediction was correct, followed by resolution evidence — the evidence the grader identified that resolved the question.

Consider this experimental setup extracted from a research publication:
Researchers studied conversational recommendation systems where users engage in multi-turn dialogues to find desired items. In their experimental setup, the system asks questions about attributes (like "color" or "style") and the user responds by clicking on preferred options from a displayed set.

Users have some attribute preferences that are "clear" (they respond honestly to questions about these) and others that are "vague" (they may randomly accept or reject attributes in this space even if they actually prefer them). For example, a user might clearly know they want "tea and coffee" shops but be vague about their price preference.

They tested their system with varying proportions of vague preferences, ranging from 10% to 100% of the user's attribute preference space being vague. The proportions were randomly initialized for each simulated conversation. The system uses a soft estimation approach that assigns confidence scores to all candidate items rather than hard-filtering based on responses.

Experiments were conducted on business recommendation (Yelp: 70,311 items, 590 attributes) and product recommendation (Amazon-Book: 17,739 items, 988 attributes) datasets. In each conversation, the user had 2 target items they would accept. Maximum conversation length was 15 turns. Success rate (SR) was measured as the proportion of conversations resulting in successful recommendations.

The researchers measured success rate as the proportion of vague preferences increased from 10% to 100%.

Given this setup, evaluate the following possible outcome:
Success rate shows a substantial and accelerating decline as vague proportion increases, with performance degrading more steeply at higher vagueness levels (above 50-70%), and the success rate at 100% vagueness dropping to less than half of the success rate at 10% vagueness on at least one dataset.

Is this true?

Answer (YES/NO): NO